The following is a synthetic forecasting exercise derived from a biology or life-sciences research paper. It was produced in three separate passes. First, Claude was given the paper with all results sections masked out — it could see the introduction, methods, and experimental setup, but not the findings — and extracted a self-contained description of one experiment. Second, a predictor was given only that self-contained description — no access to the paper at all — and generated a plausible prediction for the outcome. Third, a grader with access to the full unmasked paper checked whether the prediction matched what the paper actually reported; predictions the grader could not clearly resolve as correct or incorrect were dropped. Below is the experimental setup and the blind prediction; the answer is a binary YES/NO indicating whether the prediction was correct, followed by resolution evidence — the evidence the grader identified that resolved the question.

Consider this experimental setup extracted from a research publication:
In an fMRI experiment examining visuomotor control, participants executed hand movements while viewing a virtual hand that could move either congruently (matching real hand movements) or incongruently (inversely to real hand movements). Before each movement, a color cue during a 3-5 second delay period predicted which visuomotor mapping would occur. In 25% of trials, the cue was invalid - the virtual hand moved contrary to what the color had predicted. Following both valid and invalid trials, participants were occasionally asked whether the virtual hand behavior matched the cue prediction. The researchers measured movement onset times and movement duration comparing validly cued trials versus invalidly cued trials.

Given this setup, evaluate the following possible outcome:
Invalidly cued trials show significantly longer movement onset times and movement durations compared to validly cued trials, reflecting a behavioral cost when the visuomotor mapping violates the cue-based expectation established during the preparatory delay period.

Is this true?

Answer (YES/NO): NO